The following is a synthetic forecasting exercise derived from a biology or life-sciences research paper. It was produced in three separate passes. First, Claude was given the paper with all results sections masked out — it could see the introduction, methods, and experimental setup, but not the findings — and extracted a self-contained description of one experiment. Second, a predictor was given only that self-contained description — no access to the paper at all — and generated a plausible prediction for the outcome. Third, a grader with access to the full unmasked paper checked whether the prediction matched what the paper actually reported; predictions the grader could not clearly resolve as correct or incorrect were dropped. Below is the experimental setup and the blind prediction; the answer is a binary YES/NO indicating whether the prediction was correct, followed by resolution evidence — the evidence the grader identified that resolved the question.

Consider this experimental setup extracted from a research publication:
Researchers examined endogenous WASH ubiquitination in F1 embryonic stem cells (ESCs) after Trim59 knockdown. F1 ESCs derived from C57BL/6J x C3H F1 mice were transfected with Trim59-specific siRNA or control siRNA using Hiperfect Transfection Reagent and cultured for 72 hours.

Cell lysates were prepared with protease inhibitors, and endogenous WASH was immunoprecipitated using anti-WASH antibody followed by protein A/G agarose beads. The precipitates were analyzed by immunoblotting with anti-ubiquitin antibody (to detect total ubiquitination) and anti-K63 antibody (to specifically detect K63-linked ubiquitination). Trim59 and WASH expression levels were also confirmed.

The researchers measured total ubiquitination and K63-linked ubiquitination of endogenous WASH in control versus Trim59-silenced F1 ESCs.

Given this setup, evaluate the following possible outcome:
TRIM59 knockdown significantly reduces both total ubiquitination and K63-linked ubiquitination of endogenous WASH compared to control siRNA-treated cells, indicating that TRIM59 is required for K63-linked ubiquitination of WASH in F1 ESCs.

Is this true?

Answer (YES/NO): YES